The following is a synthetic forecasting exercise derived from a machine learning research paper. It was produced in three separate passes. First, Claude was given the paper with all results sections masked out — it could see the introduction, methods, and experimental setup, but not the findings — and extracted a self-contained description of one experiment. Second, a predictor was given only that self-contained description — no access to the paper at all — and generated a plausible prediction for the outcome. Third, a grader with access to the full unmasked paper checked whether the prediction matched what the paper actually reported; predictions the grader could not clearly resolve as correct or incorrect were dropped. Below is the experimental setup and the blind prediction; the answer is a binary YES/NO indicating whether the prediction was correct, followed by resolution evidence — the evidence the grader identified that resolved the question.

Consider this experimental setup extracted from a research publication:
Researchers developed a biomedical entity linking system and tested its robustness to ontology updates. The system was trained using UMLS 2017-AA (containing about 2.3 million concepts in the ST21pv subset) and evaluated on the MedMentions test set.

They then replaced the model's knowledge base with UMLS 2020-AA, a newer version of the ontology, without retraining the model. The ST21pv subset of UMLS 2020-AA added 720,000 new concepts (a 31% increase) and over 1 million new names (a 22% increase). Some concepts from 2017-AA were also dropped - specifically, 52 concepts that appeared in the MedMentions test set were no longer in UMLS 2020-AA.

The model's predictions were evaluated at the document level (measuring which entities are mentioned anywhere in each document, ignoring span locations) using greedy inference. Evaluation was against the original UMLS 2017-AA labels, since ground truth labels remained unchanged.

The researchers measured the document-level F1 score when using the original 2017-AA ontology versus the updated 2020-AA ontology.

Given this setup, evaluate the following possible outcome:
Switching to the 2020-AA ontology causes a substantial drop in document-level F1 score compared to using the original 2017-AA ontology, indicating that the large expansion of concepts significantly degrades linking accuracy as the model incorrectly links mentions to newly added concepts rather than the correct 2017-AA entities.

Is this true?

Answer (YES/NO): NO